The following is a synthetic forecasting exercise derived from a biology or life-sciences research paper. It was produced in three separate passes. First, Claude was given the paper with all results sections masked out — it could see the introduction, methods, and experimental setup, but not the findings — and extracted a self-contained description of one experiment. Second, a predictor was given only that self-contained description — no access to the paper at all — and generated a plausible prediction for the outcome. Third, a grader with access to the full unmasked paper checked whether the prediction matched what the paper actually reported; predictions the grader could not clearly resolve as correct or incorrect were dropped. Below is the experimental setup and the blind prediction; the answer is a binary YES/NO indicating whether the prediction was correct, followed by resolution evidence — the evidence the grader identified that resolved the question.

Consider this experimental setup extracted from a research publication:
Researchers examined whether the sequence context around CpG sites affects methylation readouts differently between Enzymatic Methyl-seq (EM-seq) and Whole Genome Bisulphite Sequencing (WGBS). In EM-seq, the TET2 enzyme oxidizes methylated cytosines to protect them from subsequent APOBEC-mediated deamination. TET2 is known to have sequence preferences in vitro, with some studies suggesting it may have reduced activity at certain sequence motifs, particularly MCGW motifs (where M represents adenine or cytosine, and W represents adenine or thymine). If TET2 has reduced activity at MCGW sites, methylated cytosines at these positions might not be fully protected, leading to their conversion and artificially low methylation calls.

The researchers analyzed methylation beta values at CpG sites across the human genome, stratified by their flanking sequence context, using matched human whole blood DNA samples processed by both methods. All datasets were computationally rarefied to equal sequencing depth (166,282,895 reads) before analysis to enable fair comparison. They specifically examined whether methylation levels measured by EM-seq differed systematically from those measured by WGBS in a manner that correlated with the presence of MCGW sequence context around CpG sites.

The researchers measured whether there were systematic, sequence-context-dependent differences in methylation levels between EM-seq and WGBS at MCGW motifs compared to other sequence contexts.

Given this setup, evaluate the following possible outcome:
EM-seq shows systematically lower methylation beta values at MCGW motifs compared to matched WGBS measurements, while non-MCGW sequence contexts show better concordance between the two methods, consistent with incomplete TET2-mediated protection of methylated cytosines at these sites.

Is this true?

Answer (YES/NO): NO